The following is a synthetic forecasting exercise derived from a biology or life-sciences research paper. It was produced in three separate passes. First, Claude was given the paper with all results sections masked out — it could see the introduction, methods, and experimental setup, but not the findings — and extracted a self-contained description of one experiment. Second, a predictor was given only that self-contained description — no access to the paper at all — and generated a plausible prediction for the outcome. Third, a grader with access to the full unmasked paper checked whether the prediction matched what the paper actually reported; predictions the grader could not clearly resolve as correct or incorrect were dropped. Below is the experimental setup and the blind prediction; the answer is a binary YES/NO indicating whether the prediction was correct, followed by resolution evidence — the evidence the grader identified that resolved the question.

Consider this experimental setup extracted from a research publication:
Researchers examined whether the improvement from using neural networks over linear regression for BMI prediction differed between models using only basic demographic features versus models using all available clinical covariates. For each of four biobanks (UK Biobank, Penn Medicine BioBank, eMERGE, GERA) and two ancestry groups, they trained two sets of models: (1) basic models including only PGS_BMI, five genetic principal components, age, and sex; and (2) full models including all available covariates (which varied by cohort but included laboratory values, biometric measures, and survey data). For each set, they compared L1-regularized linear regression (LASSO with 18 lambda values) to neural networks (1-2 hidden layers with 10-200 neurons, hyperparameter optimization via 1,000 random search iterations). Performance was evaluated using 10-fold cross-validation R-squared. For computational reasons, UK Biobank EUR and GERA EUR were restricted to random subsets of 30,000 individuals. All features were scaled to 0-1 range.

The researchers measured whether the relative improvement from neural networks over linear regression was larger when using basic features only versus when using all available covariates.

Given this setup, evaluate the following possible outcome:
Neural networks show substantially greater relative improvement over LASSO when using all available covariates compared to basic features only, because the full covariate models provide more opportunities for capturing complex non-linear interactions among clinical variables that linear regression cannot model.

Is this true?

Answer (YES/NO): NO